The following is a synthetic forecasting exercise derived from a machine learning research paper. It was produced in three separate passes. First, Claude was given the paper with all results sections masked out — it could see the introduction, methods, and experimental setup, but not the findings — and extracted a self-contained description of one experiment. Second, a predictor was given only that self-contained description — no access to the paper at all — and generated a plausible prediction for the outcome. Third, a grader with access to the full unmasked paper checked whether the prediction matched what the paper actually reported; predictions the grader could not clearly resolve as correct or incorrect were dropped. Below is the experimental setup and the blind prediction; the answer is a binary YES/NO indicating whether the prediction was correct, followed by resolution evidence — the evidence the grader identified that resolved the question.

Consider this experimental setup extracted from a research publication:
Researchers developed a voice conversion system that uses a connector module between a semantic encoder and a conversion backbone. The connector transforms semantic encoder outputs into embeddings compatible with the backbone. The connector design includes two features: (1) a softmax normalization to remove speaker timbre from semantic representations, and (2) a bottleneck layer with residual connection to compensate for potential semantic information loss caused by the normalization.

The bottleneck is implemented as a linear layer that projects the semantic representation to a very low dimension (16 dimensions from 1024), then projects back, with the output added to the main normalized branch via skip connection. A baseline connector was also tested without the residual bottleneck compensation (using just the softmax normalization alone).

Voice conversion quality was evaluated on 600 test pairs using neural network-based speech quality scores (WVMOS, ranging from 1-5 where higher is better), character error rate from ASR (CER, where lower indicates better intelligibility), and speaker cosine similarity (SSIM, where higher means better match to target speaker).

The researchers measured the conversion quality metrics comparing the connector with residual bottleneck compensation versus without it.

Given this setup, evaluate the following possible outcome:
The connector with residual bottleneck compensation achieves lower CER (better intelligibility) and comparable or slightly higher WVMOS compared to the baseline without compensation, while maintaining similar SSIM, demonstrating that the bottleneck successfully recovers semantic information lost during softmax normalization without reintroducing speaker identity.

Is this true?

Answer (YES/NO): NO